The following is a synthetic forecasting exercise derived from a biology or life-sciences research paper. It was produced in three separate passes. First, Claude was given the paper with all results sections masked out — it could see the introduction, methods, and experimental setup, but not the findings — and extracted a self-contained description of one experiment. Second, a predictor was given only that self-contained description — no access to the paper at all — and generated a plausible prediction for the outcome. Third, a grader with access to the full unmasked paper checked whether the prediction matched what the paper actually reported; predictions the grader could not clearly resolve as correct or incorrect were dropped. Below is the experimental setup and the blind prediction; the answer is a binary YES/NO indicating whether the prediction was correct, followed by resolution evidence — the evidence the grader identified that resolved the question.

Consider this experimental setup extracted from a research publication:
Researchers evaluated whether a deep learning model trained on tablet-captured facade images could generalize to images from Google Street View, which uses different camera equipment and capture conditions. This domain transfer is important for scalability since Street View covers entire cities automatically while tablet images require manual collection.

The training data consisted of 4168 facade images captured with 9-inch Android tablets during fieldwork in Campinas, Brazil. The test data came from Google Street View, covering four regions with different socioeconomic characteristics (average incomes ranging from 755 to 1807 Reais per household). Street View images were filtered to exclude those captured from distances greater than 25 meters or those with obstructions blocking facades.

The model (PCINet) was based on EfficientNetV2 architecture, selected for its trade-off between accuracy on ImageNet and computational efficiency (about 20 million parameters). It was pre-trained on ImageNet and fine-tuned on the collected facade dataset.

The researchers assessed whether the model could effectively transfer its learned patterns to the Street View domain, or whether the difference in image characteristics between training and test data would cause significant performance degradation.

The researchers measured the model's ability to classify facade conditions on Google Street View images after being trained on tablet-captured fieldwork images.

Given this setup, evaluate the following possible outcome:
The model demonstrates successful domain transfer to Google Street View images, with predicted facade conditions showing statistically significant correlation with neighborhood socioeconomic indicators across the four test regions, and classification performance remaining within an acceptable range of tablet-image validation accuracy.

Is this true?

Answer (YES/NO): NO